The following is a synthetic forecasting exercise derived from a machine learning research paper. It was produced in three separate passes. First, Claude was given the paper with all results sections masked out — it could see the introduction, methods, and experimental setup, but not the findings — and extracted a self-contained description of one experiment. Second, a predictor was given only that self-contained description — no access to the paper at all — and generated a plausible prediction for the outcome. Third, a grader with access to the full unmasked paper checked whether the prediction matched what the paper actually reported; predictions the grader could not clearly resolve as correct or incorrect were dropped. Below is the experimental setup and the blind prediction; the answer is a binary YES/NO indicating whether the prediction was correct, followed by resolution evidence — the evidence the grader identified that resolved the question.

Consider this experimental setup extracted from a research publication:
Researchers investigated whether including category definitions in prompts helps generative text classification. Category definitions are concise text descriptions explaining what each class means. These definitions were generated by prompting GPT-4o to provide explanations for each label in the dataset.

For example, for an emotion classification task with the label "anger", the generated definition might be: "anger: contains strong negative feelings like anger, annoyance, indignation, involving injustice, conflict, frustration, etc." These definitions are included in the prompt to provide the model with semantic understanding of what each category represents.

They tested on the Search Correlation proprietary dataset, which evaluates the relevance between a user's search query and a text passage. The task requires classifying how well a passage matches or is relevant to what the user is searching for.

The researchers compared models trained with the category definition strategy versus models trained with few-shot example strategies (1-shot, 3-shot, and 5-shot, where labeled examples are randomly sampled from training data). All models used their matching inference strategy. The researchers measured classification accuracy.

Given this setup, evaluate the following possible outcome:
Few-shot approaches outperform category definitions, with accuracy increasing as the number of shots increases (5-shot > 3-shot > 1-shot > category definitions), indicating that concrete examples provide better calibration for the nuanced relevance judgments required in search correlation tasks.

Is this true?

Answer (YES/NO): NO